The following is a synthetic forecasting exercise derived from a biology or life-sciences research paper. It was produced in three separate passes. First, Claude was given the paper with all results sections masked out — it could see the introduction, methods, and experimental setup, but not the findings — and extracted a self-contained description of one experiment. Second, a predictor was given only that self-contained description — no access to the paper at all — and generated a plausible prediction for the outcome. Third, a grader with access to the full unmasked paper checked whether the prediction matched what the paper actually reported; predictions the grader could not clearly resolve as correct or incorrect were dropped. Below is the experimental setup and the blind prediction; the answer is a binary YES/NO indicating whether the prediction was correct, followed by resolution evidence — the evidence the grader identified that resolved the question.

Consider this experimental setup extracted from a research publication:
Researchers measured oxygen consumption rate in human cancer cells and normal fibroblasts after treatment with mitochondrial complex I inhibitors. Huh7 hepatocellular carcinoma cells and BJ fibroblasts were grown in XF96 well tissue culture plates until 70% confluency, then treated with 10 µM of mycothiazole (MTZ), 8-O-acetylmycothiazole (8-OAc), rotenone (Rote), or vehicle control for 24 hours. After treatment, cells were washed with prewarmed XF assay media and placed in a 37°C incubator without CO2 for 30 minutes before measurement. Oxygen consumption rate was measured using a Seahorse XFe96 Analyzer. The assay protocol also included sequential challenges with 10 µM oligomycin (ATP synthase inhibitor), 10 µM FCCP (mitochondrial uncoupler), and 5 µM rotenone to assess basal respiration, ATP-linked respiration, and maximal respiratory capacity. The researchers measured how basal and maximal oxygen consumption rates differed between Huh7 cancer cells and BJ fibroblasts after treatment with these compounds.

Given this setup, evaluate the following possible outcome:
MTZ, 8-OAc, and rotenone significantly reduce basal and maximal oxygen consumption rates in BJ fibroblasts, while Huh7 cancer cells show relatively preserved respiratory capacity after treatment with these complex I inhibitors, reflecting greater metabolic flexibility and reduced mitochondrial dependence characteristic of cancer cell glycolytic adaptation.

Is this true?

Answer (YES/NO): NO